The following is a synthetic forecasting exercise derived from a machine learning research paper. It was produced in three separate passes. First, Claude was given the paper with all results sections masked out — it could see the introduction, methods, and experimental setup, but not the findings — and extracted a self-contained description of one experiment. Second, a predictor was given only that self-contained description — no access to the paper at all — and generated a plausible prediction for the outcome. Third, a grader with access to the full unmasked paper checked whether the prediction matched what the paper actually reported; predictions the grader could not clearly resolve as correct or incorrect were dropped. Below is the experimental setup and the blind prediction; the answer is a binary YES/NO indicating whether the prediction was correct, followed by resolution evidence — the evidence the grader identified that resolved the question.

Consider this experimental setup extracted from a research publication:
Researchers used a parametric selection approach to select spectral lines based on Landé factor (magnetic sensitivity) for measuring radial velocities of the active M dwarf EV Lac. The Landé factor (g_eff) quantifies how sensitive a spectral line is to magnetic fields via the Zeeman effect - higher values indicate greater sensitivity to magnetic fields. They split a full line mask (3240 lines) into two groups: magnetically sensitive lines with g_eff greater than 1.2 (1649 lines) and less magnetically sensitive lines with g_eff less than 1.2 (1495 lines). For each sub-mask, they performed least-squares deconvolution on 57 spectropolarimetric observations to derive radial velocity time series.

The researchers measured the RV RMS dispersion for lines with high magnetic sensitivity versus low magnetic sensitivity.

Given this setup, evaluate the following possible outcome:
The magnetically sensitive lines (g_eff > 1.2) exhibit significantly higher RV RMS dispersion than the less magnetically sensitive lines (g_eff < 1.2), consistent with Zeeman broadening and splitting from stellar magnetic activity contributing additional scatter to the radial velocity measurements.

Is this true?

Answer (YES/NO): YES